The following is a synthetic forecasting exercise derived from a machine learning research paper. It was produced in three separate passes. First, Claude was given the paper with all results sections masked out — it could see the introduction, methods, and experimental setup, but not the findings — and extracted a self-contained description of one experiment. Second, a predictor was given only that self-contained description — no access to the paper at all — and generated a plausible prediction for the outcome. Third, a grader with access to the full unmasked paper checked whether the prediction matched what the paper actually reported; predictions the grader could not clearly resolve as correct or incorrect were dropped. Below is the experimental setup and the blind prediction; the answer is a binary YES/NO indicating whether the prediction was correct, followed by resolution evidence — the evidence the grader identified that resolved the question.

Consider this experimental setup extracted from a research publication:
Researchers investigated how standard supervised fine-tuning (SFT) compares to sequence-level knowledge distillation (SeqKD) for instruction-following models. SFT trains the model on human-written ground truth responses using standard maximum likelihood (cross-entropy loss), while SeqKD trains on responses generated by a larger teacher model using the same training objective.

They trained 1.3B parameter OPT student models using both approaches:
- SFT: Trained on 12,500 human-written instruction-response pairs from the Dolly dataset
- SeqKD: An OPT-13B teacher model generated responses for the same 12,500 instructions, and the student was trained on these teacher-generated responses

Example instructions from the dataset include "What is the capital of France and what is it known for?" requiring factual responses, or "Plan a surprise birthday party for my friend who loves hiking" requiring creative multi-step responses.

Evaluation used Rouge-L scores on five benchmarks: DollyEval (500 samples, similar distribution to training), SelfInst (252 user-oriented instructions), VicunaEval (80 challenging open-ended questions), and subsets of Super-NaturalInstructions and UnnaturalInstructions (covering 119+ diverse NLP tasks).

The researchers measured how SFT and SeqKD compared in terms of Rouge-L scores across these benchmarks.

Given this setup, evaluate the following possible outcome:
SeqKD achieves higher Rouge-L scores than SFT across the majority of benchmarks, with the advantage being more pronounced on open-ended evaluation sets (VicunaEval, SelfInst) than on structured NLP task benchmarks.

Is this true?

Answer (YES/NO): YES